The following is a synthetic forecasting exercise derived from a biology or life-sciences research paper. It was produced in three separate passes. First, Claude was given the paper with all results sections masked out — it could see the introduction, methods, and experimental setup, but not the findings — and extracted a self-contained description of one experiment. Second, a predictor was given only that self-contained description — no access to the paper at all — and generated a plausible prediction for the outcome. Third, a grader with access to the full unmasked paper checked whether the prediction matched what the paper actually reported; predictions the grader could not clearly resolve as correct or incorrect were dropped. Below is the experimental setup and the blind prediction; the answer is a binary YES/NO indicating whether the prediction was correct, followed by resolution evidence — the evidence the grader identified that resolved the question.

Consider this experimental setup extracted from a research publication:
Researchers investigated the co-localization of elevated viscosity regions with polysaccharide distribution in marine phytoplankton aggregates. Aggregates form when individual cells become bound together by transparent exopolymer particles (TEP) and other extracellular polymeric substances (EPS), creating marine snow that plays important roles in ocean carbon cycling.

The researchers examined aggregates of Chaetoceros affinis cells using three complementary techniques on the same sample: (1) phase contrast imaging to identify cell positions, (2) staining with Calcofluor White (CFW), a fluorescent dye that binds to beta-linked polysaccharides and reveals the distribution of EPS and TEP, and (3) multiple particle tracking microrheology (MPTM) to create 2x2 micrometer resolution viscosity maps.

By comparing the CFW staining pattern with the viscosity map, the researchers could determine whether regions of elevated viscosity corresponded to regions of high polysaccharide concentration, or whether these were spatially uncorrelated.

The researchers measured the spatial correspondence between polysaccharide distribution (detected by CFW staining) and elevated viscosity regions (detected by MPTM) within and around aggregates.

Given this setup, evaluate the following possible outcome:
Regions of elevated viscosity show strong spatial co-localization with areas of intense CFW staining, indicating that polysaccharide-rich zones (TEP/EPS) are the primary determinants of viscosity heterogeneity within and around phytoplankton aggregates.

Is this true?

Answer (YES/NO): YES